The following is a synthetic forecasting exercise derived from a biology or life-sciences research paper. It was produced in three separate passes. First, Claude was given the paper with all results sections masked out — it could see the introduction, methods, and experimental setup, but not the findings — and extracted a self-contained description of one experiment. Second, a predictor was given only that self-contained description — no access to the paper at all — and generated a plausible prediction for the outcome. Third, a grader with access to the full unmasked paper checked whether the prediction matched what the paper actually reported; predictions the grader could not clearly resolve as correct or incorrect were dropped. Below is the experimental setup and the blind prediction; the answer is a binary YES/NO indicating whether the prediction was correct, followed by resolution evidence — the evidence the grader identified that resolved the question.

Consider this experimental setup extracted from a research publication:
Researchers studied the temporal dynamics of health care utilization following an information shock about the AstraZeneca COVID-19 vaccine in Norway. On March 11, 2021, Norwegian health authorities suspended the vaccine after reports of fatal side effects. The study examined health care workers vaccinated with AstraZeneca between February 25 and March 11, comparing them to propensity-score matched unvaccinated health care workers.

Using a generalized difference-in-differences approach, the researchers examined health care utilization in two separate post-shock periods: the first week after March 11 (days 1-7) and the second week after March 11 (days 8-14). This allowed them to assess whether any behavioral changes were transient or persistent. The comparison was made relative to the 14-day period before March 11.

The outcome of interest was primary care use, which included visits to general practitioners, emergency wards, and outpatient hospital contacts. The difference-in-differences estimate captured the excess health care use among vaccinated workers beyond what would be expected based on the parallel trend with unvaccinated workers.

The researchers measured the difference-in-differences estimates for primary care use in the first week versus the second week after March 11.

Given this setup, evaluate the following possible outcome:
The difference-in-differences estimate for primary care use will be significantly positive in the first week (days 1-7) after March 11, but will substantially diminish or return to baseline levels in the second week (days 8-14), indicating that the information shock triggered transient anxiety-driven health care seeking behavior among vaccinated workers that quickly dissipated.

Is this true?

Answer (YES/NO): NO